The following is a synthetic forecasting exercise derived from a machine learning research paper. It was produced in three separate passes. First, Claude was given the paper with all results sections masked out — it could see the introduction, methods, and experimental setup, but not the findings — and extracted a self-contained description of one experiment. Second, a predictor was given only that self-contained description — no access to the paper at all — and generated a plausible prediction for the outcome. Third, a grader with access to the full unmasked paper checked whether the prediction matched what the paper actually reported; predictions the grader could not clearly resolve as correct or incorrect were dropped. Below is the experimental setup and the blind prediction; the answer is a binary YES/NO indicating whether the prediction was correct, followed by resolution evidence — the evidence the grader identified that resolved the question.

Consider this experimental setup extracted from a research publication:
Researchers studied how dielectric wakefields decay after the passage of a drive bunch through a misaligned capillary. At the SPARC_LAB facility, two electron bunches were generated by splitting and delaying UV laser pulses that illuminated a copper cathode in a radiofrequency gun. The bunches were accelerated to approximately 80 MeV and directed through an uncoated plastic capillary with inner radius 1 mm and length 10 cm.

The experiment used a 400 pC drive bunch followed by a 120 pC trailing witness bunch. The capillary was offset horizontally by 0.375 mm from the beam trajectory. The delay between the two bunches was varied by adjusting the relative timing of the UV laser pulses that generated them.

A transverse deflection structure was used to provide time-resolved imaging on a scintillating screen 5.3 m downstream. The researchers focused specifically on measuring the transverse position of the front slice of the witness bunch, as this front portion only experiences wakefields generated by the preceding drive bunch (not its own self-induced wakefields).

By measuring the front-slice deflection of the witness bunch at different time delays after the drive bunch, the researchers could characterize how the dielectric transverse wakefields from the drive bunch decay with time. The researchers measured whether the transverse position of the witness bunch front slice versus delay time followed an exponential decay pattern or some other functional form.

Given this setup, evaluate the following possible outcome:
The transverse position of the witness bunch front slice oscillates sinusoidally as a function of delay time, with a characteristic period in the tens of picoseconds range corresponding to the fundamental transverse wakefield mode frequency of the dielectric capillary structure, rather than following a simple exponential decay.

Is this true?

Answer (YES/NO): NO